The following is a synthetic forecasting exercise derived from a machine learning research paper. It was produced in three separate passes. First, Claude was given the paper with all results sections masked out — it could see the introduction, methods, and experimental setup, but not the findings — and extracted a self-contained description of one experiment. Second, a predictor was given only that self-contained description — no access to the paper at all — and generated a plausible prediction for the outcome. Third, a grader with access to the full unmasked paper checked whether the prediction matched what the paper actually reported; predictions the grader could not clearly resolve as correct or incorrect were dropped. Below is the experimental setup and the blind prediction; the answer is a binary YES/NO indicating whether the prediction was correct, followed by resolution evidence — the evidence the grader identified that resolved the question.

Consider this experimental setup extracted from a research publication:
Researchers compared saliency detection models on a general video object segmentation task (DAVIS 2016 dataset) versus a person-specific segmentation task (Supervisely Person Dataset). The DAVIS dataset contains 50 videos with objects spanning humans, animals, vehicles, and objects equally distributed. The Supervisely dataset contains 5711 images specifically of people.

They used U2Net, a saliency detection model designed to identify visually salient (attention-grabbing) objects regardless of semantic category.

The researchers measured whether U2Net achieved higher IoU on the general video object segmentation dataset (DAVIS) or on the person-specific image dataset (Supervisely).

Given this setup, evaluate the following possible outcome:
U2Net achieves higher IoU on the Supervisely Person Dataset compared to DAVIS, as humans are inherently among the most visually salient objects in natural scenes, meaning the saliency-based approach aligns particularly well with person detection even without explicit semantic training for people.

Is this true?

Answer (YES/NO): NO